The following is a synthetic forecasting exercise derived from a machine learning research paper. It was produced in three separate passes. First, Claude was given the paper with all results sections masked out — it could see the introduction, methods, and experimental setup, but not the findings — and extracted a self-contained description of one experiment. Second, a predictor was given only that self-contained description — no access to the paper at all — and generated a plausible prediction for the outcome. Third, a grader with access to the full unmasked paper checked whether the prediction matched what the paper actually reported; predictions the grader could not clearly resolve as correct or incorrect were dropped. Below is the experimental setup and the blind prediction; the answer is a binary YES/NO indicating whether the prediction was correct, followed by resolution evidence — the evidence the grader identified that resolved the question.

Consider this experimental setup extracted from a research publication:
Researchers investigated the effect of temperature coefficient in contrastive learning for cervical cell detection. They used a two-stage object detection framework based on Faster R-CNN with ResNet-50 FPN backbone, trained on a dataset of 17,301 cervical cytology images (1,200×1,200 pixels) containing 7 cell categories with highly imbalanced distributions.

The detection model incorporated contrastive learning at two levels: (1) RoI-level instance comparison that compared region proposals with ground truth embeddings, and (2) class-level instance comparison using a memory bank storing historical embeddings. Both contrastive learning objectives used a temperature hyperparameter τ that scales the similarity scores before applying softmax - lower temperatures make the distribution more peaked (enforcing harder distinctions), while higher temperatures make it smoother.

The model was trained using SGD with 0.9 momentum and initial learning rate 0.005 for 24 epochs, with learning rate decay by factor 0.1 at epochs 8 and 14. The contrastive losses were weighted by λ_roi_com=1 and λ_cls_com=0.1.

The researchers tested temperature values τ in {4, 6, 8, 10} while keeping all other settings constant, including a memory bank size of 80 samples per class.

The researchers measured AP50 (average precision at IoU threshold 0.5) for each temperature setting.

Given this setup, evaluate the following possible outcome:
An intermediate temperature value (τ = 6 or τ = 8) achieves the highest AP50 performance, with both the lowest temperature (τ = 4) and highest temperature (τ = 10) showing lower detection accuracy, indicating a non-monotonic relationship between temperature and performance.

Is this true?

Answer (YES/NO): YES